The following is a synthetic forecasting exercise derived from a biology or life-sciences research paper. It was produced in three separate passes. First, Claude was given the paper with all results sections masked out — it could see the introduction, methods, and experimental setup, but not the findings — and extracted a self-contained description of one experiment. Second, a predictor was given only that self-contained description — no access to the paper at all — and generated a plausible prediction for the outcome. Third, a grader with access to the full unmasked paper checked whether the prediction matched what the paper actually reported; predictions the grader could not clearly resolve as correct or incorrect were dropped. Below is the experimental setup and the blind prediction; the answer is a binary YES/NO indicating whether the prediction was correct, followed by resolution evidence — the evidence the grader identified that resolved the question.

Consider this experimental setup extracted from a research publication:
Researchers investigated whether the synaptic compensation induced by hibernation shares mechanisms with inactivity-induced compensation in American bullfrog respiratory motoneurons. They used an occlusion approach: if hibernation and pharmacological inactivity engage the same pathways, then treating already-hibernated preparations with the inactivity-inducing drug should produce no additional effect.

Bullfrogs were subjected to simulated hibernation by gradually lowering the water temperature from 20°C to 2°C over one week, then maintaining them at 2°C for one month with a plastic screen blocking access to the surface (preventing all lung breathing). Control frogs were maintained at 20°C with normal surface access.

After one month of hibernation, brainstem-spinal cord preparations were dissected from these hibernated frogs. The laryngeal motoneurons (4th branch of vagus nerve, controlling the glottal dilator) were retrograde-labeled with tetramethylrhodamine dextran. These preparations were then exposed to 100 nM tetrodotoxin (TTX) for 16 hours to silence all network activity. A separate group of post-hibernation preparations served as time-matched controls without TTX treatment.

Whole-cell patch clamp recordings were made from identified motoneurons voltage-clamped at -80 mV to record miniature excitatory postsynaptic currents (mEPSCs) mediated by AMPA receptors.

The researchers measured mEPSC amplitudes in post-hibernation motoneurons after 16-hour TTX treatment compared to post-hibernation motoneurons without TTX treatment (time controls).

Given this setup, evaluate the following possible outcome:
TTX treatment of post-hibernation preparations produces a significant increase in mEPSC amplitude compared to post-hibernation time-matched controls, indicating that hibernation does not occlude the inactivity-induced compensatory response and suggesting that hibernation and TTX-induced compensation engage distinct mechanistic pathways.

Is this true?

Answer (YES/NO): NO